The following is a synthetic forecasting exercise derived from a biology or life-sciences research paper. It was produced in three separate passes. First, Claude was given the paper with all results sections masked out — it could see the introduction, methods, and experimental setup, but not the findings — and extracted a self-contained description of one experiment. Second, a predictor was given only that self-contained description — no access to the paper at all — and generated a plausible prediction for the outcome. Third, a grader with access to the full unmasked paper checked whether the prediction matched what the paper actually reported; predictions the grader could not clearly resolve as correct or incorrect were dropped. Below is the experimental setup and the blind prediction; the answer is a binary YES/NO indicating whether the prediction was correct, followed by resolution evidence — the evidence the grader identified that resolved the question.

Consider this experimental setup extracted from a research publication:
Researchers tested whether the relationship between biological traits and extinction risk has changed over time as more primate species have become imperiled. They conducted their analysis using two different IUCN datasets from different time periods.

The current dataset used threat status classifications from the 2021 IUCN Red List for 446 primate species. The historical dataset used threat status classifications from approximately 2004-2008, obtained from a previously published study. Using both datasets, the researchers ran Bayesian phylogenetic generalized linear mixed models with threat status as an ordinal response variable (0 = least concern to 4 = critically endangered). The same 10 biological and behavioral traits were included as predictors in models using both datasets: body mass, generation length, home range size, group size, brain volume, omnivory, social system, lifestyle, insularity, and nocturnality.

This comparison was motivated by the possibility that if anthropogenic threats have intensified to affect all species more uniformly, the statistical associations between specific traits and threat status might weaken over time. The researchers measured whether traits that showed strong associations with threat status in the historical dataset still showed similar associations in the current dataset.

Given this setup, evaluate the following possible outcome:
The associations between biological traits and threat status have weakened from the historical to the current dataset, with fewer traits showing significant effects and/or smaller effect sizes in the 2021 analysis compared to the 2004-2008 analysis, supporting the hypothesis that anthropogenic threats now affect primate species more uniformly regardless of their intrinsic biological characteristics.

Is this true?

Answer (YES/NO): NO